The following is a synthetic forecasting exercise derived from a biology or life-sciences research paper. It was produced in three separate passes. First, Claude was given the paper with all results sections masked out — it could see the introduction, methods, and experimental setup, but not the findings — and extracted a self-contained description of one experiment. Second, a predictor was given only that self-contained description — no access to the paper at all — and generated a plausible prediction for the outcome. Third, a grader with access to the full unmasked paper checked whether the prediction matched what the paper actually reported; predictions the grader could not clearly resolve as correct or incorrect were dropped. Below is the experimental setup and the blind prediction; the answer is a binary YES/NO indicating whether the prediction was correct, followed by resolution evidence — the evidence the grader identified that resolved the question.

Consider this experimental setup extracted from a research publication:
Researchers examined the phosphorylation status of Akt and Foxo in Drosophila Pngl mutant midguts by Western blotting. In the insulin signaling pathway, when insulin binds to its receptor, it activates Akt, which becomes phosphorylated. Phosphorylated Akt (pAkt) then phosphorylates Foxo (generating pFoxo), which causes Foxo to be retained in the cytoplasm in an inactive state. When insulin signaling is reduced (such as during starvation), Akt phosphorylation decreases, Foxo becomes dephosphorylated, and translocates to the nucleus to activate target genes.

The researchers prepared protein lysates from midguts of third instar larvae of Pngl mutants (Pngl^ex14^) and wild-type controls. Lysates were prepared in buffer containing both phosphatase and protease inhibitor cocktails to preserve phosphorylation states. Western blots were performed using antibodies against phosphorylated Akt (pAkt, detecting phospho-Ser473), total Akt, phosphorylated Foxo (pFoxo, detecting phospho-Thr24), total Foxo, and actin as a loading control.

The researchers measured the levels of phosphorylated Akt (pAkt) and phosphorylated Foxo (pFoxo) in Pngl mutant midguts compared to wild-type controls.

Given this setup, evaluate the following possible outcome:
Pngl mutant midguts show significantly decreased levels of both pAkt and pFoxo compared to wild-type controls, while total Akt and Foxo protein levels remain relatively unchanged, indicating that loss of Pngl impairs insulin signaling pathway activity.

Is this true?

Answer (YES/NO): NO